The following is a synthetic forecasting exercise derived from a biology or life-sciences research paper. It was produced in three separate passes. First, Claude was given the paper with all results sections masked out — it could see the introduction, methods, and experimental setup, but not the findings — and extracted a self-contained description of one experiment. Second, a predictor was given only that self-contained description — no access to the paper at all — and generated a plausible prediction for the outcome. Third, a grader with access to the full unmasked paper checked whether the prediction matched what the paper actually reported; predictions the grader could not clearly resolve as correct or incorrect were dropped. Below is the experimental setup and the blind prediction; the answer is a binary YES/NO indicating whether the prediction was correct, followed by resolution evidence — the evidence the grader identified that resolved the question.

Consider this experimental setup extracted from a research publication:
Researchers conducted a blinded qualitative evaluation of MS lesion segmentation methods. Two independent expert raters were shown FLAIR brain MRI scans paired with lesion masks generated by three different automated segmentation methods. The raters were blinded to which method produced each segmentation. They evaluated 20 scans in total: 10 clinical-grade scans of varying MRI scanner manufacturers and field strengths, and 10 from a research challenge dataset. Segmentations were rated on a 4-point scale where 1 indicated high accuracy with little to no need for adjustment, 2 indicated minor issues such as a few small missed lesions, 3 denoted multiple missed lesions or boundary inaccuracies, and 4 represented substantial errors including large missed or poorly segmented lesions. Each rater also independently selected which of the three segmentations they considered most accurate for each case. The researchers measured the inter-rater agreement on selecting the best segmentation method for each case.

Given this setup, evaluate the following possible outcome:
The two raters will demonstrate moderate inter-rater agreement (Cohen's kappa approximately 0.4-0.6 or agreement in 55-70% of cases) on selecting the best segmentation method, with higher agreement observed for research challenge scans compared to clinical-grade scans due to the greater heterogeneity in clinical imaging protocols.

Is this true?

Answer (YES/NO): NO